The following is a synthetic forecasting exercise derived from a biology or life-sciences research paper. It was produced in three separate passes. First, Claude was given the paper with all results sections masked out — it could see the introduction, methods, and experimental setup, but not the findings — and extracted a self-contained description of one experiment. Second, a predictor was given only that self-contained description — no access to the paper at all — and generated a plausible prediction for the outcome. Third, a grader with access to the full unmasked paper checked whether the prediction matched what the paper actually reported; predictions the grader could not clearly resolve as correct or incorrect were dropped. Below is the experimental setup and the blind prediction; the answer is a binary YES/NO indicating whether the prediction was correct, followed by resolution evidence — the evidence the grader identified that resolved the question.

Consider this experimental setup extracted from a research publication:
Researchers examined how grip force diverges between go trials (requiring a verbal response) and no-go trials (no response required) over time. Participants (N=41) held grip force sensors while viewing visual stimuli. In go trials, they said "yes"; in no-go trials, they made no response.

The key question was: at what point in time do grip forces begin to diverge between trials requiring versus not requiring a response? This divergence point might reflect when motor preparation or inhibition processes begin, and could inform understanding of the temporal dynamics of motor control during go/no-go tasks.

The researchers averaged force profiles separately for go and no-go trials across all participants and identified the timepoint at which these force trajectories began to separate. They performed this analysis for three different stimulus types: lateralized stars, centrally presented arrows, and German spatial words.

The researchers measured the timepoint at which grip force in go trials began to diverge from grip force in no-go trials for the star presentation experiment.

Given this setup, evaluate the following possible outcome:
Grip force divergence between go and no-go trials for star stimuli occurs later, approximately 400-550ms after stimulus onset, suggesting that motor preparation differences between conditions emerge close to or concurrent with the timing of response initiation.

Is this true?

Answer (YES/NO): NO